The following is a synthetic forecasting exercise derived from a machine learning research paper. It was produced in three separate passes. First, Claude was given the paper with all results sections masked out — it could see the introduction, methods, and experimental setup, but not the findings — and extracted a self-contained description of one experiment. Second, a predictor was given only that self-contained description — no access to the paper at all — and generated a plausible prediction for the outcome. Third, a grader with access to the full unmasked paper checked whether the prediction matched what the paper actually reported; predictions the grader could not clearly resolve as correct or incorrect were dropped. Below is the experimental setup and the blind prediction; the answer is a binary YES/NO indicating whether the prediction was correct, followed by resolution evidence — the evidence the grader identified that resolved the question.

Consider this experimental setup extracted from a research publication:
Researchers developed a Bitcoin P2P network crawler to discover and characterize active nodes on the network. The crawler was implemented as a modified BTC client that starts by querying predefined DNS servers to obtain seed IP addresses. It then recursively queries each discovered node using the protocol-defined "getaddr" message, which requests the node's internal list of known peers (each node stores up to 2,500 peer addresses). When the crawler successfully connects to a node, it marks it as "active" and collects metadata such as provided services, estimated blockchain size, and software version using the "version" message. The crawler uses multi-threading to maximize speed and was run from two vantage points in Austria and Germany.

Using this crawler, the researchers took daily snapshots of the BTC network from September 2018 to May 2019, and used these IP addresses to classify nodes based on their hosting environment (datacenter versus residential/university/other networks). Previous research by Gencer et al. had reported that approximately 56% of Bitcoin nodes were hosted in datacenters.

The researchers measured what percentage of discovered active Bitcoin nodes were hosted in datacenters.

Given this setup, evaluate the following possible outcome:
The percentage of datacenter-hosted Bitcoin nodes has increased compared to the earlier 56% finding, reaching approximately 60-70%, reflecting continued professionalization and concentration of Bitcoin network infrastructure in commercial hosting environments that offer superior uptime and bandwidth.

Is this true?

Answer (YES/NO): YES